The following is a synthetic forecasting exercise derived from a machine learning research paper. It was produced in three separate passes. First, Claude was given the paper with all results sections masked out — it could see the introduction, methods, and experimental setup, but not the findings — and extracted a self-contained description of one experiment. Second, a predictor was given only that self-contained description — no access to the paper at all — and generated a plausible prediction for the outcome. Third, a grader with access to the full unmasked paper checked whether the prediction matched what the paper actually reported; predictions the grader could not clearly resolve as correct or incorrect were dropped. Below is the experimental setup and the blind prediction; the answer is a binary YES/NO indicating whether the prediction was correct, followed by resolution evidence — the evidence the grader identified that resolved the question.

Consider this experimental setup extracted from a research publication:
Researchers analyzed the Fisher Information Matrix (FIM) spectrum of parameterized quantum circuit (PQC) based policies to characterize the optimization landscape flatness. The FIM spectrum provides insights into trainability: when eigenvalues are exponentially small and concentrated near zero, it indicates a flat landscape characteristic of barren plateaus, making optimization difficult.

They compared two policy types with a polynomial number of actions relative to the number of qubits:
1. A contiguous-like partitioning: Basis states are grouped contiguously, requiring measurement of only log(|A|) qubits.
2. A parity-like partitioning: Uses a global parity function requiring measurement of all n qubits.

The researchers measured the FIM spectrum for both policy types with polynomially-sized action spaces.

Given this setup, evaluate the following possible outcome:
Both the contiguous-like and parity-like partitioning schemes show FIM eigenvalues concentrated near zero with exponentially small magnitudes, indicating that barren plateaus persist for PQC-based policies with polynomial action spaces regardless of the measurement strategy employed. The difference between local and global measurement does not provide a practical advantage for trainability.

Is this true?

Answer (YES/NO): NO